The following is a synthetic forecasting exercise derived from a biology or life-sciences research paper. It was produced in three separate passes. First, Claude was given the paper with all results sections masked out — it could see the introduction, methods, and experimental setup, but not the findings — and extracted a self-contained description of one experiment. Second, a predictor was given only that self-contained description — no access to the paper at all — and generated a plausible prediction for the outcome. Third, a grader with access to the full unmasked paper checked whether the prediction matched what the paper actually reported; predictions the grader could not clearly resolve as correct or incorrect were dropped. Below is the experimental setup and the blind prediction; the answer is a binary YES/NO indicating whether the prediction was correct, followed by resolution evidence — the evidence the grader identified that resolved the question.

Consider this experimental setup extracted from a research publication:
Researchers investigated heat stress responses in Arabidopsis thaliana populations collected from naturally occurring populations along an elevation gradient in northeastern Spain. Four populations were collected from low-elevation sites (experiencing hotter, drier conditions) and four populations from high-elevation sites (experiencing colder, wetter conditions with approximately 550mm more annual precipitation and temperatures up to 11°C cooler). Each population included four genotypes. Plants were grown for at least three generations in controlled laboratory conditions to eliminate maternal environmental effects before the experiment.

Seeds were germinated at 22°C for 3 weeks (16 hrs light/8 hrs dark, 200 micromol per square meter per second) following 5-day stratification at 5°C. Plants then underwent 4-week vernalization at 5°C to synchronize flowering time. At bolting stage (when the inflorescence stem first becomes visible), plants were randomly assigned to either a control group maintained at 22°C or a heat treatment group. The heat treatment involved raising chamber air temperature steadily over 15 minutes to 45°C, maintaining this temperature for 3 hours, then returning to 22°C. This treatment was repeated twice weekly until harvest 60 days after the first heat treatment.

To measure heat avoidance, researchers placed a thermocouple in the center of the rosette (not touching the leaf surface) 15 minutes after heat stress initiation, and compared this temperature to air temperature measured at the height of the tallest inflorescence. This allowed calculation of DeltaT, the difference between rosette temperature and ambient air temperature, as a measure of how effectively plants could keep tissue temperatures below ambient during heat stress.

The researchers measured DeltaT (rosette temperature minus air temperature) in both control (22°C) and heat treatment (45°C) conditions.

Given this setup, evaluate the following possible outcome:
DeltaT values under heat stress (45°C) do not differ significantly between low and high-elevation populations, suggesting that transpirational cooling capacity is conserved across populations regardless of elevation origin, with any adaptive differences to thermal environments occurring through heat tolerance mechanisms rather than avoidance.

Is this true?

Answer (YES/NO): NO